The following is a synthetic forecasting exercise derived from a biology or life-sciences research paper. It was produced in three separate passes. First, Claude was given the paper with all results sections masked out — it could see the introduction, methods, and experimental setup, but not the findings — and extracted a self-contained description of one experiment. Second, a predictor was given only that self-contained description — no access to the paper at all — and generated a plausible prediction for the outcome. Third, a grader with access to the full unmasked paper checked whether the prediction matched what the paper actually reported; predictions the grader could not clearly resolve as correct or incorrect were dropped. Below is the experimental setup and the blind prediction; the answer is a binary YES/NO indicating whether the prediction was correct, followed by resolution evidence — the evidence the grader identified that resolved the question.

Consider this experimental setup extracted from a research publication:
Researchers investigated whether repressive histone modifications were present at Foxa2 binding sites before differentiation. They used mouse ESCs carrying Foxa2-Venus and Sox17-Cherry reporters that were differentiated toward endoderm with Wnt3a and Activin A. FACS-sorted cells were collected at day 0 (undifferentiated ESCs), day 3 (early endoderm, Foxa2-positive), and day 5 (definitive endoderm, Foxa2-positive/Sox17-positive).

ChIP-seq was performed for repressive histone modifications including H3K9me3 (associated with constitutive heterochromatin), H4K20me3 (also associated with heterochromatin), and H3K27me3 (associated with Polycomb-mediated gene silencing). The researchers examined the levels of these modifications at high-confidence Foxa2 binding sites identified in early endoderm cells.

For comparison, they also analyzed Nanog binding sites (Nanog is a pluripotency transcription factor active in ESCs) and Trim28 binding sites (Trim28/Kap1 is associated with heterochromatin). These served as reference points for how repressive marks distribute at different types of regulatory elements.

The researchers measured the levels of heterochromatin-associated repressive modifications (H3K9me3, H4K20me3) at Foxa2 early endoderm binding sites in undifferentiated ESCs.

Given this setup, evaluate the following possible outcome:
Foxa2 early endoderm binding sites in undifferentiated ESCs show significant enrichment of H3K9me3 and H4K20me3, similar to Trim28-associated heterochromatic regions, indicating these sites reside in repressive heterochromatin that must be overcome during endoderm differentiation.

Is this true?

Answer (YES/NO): NO